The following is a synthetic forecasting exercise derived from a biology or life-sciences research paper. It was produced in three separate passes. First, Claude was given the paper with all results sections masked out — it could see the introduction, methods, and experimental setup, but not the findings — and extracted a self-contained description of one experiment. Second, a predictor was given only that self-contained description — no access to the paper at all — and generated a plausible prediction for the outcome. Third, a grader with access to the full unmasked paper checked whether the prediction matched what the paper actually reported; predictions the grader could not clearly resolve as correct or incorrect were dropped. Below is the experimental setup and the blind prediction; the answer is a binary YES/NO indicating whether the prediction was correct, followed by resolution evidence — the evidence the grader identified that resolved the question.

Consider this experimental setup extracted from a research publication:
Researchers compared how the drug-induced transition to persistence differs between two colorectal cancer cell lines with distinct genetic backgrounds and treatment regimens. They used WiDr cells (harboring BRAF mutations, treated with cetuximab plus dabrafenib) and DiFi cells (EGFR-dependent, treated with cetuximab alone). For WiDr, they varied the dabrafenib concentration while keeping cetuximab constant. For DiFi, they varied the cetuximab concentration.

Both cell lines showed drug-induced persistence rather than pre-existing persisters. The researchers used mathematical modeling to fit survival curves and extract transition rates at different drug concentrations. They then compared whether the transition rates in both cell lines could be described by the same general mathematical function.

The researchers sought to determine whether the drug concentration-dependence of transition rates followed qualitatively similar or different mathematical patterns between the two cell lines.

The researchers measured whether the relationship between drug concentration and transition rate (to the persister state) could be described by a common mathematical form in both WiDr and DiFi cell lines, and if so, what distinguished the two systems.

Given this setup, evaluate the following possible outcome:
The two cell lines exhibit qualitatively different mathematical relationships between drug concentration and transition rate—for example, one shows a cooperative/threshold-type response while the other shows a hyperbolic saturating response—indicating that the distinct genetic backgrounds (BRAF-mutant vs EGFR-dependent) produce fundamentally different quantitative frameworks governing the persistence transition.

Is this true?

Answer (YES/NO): NO